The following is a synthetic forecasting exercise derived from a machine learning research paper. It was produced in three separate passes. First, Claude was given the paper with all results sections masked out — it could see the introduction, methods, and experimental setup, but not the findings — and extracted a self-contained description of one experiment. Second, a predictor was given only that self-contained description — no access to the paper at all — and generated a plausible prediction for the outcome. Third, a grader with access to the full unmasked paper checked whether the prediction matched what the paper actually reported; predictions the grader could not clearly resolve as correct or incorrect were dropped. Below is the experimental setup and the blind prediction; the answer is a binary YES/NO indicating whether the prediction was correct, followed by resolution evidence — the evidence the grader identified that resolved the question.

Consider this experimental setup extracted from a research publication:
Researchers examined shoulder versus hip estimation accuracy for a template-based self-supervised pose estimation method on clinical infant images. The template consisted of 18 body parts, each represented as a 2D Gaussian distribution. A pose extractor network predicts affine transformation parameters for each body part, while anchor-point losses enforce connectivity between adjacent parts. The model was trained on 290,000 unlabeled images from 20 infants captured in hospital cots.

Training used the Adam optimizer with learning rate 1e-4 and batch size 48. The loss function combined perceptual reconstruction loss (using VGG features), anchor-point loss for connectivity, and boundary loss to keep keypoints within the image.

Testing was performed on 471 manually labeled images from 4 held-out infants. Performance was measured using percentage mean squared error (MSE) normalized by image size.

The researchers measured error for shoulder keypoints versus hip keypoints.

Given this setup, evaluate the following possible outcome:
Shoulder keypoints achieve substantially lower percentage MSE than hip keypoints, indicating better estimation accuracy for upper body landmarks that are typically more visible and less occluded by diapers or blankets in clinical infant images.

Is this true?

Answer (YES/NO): YES